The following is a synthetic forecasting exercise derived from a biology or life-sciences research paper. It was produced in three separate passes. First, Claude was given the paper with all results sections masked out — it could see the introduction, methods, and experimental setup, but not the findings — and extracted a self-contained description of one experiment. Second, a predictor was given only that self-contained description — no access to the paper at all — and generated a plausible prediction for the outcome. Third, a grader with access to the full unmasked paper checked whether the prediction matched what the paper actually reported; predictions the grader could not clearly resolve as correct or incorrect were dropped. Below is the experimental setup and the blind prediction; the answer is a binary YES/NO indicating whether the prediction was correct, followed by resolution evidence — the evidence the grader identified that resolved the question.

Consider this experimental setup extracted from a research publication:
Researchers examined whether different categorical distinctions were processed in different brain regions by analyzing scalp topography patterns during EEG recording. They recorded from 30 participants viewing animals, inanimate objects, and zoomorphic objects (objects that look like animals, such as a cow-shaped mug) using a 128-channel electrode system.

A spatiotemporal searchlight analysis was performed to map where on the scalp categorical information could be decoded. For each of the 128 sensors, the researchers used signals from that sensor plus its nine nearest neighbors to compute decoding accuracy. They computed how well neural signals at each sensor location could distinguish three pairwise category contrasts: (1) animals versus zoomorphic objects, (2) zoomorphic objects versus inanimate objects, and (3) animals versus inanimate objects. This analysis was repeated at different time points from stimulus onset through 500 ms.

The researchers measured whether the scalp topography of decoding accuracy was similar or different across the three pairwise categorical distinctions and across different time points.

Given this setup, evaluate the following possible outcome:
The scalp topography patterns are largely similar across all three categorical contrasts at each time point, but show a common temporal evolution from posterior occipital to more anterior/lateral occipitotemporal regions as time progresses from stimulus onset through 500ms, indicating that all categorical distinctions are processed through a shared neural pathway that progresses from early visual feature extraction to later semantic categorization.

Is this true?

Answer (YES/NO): NO